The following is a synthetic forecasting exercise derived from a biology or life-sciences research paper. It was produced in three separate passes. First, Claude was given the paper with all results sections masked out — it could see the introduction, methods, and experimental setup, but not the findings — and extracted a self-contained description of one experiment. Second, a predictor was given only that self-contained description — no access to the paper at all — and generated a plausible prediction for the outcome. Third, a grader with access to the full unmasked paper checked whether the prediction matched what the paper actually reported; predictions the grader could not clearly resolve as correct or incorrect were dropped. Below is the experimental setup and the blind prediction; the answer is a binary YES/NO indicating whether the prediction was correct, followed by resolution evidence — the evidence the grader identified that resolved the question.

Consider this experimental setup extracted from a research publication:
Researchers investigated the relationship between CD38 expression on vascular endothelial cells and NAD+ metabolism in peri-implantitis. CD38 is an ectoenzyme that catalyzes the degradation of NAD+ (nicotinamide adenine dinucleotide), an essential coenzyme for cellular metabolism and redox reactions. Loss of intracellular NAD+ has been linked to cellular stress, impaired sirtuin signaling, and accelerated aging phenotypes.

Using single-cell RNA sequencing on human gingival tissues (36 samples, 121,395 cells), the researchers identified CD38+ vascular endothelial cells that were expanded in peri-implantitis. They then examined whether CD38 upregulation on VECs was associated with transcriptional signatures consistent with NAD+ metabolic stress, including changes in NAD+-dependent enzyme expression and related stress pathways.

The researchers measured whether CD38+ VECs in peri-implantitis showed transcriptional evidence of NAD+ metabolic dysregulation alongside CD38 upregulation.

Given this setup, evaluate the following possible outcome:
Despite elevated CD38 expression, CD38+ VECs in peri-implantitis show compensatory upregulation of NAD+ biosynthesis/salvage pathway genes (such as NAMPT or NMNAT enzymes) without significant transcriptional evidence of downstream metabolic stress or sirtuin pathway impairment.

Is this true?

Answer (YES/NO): NO